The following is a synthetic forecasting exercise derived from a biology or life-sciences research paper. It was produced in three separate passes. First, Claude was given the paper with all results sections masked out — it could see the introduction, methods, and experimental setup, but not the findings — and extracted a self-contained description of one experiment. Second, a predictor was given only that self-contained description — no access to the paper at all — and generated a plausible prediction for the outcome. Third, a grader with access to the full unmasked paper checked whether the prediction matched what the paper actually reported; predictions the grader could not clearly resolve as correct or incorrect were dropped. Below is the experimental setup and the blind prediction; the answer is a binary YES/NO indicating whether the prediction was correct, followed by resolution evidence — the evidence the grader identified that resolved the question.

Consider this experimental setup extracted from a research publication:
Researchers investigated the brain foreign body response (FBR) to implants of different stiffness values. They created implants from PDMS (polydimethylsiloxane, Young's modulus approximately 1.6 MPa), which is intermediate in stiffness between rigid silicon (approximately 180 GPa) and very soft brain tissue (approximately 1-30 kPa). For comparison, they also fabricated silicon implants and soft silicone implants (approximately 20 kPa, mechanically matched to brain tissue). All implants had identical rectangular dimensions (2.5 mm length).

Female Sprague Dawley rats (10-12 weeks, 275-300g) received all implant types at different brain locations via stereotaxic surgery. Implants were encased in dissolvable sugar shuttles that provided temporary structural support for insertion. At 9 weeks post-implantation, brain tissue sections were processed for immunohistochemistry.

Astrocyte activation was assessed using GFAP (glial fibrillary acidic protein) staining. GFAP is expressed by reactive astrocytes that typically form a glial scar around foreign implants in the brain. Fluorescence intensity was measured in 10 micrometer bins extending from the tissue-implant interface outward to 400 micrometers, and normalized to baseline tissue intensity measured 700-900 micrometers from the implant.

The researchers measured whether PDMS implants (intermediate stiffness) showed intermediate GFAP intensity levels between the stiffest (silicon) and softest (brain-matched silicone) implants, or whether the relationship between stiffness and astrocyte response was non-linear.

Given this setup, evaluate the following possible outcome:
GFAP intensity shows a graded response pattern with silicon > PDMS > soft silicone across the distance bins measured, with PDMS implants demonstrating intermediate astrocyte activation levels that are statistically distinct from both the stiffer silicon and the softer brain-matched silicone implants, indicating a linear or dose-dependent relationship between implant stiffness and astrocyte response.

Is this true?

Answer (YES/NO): NO